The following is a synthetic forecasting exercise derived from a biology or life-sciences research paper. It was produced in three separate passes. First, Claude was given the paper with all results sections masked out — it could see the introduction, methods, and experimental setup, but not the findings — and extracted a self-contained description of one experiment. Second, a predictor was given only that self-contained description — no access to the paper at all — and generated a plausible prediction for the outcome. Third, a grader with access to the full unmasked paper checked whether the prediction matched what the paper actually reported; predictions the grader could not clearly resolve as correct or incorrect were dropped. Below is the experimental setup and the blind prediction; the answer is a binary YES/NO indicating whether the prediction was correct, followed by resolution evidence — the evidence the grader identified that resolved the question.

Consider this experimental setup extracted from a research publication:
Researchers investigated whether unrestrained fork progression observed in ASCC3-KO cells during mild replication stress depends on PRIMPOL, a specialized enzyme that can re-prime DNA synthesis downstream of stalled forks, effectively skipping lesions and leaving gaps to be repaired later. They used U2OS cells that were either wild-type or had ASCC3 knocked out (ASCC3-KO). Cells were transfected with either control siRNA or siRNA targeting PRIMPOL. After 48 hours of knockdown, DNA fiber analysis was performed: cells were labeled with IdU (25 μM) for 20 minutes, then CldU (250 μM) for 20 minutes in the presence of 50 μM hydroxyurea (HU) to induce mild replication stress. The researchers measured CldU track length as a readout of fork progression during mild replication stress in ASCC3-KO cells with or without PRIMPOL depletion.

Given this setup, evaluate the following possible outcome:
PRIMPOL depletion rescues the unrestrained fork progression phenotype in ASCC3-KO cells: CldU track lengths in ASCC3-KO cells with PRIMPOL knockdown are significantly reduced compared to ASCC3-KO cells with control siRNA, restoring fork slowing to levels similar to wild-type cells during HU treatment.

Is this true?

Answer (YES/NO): YES